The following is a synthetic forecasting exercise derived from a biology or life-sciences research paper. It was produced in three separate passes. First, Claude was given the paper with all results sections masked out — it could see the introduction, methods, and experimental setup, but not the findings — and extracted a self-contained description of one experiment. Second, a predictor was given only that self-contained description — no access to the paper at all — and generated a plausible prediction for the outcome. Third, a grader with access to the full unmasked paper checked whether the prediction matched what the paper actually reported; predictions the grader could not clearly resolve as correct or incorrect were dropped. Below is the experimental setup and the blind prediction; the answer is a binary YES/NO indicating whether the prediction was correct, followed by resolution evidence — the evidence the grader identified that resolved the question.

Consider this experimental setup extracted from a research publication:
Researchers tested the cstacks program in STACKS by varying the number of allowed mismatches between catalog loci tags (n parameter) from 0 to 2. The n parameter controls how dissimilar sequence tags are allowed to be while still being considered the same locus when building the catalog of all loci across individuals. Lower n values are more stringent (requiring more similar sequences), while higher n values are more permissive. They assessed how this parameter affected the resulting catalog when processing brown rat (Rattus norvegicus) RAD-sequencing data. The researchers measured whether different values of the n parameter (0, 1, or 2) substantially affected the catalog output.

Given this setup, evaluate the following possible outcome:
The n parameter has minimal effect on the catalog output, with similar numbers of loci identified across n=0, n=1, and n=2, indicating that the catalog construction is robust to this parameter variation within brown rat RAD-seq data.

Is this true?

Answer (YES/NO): YES